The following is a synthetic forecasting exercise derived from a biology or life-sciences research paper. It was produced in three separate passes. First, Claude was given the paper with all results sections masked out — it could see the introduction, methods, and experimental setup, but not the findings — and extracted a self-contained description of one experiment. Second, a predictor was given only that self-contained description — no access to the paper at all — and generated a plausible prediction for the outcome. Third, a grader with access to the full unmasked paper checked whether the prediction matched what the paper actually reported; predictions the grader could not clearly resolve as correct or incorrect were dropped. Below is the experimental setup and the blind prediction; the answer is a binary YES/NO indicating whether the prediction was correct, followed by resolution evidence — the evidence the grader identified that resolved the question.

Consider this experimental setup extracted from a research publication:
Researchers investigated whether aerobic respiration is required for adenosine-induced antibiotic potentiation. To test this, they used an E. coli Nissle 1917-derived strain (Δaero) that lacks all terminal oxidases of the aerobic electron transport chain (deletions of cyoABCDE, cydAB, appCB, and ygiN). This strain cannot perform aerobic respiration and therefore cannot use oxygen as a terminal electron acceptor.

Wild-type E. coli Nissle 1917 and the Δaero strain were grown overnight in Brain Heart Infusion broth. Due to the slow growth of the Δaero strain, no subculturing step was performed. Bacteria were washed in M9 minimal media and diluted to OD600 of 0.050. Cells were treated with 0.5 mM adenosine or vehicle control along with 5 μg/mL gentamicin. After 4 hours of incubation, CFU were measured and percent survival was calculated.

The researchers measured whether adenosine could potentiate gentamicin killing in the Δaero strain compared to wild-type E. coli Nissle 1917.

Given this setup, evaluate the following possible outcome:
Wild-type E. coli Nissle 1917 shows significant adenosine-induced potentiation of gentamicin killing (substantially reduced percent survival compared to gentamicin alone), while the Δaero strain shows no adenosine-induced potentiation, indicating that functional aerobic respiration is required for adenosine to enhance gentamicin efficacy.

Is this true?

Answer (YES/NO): YES